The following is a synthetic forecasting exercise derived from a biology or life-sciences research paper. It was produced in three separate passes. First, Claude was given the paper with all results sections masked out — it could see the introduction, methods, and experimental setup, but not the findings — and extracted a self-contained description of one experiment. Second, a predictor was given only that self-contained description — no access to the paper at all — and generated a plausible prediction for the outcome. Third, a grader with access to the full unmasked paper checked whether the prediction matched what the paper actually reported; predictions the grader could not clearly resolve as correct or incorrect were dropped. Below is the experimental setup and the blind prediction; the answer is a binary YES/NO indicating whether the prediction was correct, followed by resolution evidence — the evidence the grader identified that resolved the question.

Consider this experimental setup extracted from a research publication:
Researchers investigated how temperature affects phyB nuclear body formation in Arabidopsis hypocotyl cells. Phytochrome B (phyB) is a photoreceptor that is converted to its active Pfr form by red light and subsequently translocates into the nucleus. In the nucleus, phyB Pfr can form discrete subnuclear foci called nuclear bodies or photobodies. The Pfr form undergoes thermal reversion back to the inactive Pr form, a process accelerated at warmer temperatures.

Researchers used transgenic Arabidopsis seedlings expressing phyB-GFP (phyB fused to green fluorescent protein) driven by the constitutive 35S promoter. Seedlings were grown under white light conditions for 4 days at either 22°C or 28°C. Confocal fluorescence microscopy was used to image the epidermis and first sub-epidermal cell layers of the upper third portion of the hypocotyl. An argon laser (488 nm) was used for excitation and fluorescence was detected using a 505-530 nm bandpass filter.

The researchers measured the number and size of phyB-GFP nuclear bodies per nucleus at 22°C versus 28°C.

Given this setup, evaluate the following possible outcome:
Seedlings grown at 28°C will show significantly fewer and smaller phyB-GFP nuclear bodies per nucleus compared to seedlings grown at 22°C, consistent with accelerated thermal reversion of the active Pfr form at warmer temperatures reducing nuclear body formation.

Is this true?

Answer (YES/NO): YES